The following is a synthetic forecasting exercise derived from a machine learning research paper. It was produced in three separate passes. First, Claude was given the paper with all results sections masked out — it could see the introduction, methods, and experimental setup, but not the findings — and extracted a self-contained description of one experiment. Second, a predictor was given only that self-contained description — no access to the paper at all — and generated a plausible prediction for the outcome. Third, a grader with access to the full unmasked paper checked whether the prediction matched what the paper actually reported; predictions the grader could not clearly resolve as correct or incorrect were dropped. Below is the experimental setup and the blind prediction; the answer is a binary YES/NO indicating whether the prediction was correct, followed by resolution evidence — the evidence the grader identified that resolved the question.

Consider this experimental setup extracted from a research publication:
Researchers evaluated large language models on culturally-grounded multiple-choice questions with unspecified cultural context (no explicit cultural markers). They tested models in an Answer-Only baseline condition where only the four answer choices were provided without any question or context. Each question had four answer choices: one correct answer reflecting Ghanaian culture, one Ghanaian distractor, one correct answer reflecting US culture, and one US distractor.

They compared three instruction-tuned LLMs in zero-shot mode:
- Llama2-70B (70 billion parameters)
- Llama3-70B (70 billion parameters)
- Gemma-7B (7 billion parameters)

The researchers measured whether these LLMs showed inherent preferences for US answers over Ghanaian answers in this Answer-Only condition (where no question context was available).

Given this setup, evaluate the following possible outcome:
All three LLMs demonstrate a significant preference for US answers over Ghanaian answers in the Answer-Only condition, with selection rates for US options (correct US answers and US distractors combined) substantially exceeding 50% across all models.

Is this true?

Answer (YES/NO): NO